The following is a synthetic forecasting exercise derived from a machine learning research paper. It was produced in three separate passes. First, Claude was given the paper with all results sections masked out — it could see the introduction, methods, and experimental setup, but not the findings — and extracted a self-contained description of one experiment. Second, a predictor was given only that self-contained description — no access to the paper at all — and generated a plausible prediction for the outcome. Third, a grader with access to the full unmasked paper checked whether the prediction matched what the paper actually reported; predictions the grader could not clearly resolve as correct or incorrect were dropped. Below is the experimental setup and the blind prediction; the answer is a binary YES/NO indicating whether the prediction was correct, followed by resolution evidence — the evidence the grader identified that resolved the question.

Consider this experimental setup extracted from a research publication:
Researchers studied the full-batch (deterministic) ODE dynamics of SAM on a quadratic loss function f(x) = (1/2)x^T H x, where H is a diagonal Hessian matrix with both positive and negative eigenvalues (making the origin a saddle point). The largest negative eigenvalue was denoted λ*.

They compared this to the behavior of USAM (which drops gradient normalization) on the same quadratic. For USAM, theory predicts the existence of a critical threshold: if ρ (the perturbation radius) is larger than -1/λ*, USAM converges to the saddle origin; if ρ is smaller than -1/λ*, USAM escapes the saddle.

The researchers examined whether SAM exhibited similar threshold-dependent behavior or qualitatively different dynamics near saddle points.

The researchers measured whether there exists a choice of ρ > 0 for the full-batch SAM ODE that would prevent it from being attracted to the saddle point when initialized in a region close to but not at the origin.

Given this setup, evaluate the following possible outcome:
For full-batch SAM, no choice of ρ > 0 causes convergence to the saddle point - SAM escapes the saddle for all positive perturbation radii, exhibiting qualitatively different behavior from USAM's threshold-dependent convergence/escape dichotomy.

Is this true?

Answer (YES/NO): NO